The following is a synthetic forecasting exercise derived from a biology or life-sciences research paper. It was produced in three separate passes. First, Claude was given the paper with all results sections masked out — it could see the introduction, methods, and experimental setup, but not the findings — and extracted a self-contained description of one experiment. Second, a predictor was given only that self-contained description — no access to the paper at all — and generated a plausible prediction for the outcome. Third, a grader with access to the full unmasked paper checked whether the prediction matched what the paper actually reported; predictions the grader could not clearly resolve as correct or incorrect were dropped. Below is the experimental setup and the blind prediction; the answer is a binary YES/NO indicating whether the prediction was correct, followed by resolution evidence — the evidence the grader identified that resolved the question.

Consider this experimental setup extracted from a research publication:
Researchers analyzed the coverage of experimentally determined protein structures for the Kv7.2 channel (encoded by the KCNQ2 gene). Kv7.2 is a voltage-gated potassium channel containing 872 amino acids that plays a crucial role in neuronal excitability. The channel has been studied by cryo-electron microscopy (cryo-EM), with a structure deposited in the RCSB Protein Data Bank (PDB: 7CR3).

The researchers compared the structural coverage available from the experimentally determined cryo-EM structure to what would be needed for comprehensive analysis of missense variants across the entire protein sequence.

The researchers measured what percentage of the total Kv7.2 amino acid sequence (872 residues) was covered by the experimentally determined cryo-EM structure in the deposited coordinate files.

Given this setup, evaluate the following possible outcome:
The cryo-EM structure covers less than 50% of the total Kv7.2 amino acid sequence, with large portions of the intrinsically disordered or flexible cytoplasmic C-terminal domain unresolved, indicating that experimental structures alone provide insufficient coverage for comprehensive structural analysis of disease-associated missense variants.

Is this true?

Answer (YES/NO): YES